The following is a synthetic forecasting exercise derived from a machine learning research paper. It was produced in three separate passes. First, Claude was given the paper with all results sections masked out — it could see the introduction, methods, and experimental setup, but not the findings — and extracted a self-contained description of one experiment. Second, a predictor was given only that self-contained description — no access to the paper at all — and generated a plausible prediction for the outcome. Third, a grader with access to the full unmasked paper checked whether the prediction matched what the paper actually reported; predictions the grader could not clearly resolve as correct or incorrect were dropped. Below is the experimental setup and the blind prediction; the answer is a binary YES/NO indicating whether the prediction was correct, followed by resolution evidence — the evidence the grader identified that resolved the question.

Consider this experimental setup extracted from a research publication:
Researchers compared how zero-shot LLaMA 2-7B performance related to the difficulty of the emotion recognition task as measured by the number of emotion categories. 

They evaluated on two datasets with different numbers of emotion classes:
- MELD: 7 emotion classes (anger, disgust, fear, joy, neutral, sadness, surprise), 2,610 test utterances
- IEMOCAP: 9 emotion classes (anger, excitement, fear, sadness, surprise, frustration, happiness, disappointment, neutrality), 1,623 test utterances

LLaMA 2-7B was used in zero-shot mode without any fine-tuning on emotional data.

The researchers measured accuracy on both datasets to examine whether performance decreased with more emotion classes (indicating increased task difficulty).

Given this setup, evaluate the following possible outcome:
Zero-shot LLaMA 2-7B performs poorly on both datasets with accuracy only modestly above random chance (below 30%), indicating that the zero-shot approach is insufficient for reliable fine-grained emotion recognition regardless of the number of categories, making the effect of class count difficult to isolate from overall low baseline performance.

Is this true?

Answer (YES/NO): YES